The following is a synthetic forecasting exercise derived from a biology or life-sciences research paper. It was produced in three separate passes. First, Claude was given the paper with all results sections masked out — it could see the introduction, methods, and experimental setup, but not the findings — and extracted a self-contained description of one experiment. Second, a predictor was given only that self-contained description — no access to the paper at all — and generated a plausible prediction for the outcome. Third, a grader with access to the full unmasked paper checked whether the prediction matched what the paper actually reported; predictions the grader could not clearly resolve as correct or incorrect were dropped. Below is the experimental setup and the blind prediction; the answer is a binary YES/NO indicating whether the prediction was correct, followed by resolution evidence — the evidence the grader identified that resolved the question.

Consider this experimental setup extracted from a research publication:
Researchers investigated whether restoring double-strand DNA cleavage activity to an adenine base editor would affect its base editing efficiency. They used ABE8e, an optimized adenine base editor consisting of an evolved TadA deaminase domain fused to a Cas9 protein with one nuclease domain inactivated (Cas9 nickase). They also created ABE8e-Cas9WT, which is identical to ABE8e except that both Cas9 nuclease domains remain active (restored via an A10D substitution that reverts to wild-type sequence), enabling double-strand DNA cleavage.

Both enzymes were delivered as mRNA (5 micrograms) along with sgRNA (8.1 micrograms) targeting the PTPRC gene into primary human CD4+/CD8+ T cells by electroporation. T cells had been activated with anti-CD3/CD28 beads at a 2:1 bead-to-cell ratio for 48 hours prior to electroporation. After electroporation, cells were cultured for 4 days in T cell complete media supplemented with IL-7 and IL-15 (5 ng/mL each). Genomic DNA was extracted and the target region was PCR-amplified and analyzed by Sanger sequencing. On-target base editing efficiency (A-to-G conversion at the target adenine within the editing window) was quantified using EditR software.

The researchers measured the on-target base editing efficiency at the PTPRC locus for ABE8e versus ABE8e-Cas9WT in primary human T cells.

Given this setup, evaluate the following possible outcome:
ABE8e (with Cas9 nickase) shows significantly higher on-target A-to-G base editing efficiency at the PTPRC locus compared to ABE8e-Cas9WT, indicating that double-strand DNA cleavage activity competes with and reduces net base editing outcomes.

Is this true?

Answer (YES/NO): YES